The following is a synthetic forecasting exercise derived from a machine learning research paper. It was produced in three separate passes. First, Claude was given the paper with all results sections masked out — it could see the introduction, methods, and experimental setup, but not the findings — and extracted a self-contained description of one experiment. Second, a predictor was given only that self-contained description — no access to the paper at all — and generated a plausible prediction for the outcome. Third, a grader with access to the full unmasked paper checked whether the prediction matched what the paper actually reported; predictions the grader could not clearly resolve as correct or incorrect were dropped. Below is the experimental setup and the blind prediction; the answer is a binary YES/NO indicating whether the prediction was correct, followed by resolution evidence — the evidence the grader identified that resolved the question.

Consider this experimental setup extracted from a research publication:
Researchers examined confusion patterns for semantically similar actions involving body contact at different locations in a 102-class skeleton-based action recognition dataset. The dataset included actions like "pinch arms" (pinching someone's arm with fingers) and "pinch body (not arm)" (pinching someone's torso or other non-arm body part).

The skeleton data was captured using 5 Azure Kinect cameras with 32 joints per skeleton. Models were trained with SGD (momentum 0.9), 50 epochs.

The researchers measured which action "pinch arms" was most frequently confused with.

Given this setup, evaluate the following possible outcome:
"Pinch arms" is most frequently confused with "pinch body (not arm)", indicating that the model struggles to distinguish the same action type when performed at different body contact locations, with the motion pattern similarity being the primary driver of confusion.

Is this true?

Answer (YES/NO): YES